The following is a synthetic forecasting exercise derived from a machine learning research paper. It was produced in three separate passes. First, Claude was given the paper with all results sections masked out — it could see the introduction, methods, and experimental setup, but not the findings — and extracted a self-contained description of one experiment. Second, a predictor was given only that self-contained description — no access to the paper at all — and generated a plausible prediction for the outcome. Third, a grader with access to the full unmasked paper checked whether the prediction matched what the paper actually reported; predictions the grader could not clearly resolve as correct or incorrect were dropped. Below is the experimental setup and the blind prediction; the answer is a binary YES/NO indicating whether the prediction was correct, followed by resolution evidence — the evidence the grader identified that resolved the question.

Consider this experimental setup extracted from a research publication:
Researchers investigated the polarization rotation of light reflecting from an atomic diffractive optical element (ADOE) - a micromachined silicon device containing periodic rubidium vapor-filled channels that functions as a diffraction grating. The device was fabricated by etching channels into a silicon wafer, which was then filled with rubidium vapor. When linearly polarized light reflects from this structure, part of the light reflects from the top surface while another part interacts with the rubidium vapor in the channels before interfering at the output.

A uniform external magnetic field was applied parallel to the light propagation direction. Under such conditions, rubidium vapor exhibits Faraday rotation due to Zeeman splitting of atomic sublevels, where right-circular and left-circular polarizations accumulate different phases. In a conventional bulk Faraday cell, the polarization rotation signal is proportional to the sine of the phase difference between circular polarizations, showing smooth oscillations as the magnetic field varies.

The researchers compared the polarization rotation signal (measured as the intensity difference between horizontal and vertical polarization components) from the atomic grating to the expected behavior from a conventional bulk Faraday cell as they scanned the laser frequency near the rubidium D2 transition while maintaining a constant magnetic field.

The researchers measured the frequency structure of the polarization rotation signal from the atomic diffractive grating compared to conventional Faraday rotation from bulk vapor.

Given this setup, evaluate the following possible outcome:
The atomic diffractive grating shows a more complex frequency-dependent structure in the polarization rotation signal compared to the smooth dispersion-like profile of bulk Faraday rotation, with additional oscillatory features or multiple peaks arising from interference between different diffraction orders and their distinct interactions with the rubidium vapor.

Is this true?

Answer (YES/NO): YES